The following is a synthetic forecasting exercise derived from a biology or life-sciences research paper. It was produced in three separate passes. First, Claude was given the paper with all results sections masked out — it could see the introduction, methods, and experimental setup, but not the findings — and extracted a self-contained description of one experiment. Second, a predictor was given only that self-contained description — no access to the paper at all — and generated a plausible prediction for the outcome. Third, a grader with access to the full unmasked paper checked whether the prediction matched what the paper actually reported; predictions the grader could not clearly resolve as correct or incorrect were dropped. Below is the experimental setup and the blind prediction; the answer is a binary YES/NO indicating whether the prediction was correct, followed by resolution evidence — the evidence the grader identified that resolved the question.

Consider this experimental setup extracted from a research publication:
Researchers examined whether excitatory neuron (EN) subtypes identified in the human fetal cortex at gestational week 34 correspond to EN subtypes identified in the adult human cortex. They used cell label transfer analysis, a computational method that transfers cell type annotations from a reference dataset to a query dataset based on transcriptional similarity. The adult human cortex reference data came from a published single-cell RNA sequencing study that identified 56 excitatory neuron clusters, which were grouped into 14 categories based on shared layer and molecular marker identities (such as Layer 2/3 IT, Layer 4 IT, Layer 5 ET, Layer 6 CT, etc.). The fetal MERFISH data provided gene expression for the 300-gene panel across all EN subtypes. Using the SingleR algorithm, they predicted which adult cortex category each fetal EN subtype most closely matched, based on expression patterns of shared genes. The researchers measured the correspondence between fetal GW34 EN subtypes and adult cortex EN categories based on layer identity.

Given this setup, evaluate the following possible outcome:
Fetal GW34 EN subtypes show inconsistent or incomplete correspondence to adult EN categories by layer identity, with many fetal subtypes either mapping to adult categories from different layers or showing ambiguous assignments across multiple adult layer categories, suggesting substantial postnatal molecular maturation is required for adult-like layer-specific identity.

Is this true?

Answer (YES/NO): NO